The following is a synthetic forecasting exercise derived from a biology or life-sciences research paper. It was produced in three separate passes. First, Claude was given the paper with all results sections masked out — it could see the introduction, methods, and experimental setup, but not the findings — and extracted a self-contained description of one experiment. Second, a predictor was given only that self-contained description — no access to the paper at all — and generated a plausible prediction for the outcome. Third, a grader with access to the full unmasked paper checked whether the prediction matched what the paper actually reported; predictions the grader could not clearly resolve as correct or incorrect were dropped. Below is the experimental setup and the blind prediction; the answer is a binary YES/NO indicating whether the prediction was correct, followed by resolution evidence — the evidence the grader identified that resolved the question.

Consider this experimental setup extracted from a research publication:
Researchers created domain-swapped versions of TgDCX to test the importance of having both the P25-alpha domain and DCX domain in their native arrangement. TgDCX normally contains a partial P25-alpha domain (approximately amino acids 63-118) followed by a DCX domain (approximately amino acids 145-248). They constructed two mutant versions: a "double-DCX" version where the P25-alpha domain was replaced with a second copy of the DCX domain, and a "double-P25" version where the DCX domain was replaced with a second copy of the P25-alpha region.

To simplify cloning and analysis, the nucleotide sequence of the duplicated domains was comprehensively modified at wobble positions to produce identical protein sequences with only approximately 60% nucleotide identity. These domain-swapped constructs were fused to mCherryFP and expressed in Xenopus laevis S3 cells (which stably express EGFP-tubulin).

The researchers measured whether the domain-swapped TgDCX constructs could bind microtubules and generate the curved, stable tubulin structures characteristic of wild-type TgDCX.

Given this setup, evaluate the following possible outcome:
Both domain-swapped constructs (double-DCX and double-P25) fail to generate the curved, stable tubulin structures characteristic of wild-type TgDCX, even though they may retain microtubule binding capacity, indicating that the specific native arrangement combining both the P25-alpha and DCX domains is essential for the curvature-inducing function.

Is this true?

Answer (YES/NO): NO